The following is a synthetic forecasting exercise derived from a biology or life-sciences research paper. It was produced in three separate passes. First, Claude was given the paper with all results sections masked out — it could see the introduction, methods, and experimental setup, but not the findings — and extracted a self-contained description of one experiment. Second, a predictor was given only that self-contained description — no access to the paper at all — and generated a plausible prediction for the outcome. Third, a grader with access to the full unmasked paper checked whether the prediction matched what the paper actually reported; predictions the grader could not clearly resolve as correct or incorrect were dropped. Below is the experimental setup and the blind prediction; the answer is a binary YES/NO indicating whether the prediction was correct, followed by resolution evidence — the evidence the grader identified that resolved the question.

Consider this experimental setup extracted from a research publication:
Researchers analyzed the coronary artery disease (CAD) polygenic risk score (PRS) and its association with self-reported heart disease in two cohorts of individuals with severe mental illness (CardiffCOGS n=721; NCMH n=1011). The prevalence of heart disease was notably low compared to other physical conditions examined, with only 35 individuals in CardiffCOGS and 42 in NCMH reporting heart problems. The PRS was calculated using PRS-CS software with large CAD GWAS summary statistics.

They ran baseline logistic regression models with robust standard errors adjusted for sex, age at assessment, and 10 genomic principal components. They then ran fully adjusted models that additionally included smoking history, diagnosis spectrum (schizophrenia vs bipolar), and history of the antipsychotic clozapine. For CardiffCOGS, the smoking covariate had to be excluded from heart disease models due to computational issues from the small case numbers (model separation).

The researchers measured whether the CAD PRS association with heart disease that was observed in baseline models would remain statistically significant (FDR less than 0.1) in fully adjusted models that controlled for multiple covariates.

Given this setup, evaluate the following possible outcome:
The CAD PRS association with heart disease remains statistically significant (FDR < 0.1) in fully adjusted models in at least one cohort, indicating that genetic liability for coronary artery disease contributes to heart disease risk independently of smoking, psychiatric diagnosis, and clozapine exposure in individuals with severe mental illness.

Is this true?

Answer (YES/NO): NO